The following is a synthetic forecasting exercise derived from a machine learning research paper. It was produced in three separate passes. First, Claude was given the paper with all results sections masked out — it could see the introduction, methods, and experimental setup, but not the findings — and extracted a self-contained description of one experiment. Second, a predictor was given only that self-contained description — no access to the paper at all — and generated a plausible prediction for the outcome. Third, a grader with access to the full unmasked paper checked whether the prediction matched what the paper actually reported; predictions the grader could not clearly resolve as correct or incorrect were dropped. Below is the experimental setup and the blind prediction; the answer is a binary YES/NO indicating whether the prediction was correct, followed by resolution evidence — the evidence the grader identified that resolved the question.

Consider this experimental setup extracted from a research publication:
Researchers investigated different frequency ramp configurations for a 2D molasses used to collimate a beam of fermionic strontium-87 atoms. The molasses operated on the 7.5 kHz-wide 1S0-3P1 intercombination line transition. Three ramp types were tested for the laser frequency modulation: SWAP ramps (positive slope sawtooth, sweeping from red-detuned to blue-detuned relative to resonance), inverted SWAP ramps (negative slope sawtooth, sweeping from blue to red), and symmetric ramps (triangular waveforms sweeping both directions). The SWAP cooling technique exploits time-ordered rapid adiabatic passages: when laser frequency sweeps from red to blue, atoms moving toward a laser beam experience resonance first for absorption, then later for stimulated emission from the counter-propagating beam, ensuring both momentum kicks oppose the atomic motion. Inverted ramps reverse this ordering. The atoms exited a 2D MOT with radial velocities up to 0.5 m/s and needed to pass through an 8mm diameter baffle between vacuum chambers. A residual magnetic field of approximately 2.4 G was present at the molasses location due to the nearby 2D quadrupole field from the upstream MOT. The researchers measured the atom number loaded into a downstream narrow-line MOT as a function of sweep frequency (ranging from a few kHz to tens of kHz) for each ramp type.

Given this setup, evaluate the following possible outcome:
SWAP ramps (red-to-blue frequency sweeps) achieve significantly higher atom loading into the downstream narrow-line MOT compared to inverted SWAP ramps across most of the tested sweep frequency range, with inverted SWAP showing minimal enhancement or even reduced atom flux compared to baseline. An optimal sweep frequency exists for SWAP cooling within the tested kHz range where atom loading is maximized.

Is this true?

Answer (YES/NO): YES